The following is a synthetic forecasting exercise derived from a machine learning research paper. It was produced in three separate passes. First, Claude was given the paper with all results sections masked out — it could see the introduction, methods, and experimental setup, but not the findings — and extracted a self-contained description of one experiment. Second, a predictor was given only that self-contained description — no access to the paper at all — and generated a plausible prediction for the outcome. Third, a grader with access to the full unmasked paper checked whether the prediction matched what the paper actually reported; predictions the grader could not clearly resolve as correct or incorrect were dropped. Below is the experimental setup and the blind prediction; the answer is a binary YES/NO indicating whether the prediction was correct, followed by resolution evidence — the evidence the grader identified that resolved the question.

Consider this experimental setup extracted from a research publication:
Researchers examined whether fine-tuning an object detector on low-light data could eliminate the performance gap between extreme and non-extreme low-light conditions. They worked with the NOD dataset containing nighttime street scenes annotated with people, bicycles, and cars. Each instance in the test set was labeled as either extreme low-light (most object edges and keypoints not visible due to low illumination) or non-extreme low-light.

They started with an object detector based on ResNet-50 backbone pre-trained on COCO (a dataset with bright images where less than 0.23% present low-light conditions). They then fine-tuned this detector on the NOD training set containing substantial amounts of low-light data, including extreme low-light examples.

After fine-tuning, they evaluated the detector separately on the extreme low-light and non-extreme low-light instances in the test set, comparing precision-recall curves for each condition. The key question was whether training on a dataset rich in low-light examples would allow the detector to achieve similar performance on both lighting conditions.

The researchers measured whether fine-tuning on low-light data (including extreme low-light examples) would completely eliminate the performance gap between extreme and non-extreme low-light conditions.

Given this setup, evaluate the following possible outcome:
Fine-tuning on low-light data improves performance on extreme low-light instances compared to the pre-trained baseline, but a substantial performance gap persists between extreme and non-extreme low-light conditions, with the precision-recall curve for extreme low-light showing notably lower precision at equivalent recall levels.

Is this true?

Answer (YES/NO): YES